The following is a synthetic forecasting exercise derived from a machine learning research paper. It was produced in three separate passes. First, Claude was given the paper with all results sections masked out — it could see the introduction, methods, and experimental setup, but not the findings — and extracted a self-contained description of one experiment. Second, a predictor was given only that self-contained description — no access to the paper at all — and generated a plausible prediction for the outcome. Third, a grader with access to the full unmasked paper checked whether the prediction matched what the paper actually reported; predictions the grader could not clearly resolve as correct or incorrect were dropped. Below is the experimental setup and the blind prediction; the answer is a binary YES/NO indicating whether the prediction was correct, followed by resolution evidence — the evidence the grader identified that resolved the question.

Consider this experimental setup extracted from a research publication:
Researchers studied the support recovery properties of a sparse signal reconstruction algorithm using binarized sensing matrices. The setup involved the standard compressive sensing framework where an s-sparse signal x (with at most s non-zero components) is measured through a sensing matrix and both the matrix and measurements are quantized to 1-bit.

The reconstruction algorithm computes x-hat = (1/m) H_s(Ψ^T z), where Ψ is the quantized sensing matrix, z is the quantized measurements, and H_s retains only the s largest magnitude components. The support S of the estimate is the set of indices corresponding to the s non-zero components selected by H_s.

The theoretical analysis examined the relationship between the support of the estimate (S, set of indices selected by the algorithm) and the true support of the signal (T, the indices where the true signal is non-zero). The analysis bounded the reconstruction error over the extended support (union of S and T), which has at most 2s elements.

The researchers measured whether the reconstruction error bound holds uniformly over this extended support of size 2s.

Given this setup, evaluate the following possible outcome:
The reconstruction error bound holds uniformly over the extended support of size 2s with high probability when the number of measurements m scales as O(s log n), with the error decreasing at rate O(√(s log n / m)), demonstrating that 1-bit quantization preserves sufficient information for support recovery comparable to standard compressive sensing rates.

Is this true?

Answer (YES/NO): NO